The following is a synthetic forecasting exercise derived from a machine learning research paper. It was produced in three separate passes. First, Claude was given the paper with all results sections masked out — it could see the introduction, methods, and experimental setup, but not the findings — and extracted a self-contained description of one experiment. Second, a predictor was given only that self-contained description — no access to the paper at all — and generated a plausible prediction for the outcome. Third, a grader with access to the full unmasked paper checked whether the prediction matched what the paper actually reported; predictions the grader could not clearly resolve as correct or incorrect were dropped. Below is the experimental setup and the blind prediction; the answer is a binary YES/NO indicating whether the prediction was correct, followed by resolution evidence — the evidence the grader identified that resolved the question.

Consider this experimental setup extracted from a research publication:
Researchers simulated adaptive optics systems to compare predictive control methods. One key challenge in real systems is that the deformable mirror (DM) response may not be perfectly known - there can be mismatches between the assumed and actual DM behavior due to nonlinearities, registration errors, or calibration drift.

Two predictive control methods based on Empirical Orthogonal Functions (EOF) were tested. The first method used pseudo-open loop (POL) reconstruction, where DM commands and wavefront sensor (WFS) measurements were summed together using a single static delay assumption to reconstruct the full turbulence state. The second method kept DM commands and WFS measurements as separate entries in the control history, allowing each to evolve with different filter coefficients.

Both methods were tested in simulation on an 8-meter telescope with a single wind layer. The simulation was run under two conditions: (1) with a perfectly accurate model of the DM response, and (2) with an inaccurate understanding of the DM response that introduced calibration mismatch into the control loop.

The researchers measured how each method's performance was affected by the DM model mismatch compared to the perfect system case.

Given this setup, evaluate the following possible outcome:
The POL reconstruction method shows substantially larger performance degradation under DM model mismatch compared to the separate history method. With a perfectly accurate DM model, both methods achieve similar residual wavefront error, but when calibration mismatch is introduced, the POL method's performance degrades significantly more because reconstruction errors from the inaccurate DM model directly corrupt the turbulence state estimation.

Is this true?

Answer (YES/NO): NO